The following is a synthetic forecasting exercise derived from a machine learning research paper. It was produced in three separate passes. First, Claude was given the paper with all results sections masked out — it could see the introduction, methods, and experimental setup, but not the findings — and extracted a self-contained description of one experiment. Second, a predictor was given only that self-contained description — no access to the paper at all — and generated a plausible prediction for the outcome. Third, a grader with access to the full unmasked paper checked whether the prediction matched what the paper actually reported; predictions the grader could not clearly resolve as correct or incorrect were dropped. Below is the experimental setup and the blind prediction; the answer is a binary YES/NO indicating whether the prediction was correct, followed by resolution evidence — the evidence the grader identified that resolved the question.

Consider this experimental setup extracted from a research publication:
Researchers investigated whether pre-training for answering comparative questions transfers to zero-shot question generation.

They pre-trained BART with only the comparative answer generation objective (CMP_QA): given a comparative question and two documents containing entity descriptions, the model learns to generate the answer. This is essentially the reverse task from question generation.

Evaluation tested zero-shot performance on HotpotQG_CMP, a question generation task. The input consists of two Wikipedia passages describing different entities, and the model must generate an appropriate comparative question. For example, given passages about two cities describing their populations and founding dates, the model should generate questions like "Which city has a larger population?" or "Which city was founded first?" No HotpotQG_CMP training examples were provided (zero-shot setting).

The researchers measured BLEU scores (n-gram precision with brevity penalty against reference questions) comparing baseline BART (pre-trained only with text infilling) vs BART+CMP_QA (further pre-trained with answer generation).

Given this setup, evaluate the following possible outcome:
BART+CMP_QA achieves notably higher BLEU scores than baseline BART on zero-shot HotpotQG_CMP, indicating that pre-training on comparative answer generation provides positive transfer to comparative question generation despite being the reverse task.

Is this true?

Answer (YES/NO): NO